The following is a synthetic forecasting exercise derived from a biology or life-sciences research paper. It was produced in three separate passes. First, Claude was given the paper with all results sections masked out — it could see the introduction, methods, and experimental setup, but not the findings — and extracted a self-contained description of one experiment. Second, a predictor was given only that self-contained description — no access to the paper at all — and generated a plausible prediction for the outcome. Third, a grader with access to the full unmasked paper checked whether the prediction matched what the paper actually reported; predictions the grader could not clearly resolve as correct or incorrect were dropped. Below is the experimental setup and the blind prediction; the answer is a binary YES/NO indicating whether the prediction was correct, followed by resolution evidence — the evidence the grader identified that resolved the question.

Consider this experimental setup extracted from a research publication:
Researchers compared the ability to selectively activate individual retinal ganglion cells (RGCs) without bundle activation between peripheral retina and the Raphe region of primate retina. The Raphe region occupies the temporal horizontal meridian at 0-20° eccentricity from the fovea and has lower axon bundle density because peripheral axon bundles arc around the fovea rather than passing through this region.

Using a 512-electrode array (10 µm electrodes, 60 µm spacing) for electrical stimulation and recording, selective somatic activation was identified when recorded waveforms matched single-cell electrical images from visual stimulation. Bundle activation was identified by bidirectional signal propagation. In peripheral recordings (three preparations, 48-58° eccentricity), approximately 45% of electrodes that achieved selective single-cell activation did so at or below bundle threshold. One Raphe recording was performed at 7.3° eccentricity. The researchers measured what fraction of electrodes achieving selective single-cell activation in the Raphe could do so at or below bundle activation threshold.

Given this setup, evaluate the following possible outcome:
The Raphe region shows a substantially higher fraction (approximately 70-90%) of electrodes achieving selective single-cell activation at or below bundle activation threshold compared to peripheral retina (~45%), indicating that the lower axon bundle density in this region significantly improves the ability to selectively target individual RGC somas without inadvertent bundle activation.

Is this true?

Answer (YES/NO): YES